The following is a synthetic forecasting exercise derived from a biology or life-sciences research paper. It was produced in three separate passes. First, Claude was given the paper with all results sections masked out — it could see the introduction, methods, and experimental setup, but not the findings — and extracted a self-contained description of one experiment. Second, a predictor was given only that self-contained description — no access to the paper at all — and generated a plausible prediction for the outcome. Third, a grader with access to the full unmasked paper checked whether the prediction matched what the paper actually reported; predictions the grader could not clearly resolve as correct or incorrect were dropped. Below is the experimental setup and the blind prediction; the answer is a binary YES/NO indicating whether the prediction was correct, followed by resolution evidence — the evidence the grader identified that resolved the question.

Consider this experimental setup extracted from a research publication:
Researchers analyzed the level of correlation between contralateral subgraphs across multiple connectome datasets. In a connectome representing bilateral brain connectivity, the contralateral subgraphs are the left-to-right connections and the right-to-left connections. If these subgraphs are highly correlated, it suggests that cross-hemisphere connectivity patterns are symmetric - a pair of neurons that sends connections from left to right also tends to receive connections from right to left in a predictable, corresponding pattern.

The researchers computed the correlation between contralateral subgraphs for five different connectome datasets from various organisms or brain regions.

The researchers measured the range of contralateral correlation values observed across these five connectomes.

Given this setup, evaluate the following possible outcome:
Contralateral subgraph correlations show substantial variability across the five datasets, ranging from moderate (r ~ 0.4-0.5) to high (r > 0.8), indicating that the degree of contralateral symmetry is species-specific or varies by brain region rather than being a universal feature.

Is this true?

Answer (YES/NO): NO